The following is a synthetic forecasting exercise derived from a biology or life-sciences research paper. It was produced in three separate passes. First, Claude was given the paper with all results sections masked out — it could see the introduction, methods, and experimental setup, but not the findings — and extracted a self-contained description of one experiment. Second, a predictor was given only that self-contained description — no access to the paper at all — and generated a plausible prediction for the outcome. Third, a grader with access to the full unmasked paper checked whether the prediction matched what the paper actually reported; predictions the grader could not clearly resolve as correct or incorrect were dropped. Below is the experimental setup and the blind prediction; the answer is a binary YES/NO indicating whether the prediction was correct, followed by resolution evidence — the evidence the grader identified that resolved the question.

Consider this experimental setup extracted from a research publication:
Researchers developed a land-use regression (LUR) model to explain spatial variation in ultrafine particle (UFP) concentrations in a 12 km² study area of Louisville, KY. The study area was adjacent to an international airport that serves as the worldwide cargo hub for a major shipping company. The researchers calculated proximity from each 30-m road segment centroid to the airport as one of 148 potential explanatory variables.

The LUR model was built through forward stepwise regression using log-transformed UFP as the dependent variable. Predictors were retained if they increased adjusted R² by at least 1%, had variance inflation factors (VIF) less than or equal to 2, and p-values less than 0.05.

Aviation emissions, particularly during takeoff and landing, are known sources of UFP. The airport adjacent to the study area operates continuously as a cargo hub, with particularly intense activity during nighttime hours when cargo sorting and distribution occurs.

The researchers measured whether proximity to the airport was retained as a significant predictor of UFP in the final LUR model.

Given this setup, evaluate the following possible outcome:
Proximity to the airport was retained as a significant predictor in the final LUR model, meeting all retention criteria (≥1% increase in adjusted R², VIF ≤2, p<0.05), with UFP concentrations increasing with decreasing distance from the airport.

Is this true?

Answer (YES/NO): NO